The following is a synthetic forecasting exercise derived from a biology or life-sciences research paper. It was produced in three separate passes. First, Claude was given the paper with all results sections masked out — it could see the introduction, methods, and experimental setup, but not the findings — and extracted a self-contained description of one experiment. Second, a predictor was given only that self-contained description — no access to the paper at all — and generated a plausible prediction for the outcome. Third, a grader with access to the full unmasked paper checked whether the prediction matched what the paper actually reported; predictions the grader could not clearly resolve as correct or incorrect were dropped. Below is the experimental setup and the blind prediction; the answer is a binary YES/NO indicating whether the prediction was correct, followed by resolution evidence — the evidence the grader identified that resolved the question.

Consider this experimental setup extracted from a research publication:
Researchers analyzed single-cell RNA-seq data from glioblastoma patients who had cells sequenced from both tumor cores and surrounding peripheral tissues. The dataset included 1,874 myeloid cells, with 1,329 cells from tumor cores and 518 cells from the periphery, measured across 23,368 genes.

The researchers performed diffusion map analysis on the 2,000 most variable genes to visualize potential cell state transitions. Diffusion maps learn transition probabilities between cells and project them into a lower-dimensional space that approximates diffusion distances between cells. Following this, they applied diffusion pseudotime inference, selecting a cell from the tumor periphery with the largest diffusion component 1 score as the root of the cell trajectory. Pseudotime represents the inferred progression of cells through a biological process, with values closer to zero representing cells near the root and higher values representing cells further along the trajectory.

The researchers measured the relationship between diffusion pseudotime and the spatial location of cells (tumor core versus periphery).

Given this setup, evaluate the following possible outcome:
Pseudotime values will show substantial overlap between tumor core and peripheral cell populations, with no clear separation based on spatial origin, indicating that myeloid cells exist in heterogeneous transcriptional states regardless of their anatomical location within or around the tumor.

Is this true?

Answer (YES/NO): NO